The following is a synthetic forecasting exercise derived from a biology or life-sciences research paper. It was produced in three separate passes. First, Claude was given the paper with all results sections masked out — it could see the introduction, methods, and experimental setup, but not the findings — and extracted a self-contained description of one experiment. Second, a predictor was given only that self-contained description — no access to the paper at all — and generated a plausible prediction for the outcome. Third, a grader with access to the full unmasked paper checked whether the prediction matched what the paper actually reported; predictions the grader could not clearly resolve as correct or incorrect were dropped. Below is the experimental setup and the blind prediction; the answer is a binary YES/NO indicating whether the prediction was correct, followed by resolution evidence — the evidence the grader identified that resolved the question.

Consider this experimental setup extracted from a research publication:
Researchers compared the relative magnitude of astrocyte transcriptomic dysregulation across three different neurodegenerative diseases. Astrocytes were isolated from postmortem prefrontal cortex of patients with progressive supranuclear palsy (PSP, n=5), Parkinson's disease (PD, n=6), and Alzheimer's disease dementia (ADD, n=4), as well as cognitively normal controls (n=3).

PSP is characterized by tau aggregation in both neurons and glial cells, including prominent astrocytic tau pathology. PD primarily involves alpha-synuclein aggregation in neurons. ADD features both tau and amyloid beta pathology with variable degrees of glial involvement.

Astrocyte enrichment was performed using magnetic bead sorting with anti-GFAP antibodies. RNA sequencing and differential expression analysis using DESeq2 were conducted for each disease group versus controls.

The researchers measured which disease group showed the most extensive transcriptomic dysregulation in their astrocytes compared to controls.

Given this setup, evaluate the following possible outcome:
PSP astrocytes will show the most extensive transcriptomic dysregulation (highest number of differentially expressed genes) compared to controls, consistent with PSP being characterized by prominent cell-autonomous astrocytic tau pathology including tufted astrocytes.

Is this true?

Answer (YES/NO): YES